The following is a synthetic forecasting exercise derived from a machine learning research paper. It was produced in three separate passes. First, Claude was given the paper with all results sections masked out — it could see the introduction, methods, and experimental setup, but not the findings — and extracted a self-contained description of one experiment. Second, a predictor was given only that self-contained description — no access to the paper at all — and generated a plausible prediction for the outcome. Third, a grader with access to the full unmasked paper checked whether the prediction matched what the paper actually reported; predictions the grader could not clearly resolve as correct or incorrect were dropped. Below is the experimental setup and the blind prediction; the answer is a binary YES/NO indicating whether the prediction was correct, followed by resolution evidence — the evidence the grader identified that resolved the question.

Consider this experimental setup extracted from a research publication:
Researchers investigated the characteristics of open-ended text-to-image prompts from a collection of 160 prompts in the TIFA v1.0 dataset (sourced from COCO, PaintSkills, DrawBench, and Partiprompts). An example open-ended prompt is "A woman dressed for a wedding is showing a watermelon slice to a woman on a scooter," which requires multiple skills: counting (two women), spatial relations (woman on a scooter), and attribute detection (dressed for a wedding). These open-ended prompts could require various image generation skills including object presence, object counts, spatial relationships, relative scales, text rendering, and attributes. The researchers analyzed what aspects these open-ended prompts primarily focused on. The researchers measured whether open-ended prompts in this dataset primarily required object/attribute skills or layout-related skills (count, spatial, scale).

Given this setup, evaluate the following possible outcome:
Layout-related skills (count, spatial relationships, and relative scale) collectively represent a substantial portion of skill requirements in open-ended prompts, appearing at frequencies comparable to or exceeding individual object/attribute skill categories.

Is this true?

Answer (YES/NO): NO